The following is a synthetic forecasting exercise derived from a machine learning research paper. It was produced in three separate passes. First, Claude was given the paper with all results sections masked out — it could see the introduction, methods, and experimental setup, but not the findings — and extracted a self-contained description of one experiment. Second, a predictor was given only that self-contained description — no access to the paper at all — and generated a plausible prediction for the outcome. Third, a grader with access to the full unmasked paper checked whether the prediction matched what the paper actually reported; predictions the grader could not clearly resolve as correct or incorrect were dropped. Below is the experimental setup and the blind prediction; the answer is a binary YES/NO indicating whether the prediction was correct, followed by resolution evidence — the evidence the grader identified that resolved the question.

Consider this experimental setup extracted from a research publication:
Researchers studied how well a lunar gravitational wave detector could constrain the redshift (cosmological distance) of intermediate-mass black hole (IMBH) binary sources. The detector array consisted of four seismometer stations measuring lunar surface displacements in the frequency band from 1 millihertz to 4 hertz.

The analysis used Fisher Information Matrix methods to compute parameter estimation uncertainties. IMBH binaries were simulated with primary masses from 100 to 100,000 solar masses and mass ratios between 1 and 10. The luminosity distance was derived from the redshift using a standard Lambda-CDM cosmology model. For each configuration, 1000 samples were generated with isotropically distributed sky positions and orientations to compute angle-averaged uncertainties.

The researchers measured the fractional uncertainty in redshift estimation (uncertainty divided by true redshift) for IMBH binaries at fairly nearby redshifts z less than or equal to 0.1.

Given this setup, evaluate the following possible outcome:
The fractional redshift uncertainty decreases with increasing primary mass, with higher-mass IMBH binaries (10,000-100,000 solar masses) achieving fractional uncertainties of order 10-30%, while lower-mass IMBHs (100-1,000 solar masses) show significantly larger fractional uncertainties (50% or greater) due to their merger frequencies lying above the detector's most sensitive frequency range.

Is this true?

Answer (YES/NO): NO